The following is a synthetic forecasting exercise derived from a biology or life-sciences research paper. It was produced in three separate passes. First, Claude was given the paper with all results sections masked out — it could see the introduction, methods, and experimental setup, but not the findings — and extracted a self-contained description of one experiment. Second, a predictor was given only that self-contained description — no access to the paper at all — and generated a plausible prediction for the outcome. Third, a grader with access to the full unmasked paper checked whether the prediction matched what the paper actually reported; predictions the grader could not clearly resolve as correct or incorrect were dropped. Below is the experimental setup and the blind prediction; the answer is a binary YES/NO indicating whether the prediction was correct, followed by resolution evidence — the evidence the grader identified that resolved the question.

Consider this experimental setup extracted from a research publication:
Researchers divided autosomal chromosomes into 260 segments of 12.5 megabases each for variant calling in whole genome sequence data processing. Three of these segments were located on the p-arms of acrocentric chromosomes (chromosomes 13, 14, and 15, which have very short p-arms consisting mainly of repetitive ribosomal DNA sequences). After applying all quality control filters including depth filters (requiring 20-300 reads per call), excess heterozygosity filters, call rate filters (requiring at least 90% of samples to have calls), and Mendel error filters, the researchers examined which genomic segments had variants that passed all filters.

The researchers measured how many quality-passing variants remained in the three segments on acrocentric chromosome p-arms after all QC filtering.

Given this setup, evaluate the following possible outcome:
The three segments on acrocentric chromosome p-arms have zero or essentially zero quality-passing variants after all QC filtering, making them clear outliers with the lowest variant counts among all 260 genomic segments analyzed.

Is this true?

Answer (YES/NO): YES